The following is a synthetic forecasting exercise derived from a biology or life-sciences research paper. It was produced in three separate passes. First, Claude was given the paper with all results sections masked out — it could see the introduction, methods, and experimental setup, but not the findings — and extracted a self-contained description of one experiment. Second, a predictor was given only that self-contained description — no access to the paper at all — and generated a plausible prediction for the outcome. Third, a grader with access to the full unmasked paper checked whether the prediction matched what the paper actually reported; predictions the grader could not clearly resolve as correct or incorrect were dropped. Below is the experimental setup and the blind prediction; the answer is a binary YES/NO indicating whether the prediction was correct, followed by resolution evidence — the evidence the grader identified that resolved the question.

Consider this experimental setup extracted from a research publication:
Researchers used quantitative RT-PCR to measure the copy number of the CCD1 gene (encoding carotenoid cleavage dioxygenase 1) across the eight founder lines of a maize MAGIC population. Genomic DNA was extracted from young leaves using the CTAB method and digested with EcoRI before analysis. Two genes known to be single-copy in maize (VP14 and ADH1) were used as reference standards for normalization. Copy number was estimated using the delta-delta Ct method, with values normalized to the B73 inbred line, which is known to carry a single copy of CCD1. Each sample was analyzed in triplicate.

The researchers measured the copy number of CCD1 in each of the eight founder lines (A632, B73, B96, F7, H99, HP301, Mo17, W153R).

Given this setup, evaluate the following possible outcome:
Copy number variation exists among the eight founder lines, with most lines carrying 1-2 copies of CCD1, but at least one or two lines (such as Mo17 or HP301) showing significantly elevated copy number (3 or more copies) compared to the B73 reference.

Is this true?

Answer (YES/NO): NO